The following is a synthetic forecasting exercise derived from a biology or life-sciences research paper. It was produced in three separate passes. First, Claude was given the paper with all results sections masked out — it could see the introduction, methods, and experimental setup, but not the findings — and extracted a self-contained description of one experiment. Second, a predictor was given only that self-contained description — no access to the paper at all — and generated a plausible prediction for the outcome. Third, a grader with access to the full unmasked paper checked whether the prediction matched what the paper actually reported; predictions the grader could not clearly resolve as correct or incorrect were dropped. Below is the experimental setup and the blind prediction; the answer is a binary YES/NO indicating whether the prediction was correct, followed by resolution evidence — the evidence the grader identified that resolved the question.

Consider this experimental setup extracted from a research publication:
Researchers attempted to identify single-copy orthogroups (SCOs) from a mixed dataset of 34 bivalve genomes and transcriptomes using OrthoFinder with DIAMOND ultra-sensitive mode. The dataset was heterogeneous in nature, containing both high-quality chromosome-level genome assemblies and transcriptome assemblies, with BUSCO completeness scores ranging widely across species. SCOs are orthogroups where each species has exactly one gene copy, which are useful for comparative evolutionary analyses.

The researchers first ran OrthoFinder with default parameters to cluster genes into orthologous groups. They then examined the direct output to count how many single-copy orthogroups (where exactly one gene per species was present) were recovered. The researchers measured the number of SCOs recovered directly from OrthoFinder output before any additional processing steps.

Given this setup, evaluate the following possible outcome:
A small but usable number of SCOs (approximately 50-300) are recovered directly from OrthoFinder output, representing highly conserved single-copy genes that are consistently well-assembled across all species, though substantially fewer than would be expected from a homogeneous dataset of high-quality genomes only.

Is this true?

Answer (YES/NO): NO